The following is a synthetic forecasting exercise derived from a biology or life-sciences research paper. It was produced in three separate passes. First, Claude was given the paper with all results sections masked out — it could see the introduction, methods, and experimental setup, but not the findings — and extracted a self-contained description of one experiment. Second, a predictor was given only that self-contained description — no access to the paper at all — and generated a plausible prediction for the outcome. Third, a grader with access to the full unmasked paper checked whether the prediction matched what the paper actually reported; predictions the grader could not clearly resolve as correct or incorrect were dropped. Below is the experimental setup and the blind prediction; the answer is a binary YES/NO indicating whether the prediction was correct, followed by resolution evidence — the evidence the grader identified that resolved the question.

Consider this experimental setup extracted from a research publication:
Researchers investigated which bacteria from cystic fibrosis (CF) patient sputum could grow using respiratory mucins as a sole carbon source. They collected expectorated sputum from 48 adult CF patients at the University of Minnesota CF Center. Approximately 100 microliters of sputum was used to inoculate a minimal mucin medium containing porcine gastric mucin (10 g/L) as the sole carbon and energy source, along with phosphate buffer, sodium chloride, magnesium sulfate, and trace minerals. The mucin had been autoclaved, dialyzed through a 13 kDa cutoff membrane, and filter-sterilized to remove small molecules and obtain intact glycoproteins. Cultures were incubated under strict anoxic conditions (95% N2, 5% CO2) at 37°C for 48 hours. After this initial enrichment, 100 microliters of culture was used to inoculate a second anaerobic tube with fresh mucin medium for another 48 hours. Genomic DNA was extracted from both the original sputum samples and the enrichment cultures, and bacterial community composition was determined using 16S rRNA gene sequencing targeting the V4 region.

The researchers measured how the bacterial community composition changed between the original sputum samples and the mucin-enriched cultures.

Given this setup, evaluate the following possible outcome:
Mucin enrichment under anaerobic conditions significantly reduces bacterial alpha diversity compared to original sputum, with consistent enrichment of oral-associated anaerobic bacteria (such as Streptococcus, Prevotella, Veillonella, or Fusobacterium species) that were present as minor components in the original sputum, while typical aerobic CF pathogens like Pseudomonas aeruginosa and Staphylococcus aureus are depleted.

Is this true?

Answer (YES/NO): NO